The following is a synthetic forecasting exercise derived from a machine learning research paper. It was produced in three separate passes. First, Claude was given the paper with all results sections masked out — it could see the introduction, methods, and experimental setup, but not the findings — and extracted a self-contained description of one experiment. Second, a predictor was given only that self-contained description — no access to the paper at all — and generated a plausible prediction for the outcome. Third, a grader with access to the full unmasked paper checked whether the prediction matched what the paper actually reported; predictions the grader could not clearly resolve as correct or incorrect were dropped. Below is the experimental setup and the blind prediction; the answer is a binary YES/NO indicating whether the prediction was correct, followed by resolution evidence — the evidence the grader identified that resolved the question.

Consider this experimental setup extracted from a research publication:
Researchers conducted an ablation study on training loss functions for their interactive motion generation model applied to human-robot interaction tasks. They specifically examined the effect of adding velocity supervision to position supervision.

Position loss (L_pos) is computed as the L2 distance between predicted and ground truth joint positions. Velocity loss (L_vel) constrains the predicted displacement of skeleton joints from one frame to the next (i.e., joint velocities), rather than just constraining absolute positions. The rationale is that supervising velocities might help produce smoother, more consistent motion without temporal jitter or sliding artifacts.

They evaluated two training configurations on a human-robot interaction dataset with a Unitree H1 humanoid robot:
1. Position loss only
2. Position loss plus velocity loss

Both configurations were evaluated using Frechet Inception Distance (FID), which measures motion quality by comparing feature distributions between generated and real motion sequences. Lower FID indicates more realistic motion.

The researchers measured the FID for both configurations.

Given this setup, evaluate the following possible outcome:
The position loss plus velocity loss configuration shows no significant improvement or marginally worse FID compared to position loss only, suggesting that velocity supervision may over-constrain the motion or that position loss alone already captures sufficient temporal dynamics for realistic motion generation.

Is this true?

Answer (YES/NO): NO